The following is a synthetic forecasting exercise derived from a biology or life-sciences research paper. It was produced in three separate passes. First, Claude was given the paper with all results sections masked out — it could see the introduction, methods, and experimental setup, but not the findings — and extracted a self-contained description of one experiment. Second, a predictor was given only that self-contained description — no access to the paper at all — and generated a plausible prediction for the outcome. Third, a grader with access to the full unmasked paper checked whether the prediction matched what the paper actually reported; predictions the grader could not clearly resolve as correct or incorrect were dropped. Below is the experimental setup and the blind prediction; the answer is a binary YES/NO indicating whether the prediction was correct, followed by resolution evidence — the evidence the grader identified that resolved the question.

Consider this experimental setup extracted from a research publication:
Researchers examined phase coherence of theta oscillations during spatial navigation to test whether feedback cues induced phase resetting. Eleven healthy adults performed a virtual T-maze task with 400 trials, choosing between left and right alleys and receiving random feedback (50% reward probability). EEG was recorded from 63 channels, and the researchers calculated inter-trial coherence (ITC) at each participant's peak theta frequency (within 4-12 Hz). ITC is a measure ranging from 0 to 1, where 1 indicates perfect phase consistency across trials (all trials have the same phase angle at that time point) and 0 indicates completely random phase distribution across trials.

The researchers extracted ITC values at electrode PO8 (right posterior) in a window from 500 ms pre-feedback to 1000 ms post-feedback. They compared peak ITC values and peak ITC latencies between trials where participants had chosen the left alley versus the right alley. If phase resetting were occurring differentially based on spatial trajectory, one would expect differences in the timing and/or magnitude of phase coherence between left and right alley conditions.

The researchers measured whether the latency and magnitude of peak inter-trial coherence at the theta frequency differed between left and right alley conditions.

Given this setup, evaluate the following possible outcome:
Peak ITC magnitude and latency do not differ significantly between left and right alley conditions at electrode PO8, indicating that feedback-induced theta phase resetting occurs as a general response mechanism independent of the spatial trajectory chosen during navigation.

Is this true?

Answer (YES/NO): NO